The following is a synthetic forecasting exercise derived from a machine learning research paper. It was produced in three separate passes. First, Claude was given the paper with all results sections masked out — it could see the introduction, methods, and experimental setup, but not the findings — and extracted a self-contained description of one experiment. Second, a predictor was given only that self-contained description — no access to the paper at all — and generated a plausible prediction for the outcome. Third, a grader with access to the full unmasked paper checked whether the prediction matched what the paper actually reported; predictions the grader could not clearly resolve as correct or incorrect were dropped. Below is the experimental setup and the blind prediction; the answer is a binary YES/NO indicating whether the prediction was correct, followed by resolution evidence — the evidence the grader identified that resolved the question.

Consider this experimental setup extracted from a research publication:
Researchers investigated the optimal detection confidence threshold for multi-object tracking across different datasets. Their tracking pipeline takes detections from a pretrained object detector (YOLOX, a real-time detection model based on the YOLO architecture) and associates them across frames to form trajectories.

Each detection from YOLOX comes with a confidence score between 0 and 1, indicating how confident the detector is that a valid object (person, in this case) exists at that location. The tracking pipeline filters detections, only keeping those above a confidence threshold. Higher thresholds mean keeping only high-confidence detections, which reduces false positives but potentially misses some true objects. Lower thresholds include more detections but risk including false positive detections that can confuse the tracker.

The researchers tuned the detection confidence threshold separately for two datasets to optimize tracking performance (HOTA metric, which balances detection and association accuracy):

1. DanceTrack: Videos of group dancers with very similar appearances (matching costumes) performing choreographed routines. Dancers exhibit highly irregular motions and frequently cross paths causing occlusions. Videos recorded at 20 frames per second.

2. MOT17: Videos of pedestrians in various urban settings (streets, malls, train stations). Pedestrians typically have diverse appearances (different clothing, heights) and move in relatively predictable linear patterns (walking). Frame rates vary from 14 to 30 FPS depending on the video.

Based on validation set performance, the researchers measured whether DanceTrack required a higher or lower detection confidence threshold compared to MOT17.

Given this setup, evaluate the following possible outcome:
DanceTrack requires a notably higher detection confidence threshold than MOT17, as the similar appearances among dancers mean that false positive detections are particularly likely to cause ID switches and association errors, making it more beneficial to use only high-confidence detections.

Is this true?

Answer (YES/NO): YES